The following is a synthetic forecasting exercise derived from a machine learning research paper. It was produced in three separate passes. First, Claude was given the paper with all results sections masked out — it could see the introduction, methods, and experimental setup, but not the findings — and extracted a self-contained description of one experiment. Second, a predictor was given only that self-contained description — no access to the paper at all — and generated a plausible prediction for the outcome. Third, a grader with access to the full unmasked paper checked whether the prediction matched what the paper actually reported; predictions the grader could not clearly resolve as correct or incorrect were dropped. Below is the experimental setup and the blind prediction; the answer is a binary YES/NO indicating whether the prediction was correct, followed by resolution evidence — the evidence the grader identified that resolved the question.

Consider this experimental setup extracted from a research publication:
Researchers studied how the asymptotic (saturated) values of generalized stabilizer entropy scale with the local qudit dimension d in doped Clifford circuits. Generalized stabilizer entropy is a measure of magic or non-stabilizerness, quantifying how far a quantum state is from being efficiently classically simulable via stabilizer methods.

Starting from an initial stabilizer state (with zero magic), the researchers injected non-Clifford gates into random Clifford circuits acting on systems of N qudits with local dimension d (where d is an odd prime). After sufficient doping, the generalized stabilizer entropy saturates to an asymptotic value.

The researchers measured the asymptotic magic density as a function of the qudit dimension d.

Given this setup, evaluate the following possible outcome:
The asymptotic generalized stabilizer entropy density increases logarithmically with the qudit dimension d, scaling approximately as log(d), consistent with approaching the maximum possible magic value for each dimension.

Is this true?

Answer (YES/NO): YES